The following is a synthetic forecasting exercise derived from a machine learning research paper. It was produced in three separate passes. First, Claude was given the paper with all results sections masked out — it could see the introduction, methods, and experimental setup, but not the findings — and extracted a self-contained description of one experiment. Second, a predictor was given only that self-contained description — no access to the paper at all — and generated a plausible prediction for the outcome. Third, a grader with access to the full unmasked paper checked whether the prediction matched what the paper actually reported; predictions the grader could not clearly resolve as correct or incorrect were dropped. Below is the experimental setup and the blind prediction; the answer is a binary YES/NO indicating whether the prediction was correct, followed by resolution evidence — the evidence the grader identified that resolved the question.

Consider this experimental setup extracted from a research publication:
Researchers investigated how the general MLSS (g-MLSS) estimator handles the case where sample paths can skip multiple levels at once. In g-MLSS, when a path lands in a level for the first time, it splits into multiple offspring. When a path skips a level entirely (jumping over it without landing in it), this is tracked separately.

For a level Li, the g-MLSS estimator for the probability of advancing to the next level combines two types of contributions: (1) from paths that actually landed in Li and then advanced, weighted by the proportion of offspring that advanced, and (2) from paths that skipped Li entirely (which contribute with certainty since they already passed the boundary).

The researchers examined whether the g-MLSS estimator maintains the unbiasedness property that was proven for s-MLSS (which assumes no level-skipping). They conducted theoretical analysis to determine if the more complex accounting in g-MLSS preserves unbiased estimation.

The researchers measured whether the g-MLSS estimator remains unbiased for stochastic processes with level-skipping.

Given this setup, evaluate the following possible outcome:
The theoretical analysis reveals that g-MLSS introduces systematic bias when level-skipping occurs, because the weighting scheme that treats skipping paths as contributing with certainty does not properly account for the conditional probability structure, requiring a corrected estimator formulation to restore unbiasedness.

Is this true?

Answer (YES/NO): NO